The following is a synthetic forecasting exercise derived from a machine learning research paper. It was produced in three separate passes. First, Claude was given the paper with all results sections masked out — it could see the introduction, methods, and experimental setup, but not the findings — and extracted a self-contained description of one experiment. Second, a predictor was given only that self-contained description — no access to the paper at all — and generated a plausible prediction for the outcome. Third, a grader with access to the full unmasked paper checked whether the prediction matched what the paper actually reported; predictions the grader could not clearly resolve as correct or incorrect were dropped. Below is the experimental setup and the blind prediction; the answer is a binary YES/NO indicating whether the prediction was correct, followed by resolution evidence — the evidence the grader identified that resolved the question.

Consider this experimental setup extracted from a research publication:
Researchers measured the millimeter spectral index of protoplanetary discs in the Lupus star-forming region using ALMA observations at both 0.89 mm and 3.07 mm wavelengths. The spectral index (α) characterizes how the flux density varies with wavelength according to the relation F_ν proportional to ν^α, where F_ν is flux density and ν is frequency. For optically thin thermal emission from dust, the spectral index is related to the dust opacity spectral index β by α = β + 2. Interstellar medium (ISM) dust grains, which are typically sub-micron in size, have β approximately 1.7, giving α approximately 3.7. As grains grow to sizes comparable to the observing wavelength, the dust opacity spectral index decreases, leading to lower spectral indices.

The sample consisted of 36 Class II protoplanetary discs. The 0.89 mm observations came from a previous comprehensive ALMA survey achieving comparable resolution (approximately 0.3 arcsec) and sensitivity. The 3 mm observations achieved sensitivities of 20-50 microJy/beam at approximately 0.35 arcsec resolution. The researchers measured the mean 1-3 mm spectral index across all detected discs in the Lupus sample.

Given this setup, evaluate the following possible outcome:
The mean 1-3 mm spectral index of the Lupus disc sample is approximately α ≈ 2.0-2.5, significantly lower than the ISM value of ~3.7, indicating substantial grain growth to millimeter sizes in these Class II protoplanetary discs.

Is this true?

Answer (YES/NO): YES